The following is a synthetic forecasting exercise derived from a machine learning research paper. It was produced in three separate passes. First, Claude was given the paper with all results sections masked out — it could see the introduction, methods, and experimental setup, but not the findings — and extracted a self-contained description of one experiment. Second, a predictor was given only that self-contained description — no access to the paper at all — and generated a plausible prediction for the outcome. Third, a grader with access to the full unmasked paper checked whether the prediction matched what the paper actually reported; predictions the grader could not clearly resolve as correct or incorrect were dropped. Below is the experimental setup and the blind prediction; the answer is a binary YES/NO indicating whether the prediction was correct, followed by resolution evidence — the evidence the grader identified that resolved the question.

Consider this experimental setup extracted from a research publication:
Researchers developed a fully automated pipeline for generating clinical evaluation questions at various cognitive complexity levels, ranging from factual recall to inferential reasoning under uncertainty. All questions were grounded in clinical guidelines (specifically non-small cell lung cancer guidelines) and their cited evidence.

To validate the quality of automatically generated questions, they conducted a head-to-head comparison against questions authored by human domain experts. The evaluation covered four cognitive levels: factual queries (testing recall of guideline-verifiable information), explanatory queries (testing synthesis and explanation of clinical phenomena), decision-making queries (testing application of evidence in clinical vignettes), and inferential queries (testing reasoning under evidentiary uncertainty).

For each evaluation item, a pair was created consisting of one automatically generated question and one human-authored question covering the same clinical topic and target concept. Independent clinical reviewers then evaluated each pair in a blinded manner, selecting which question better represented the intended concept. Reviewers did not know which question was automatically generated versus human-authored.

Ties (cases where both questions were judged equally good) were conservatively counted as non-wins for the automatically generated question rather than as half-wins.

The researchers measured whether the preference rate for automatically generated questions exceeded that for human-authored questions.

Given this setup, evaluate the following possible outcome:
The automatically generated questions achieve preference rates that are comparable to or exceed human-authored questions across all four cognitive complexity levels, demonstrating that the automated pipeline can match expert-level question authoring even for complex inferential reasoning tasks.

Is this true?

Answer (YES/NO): YES